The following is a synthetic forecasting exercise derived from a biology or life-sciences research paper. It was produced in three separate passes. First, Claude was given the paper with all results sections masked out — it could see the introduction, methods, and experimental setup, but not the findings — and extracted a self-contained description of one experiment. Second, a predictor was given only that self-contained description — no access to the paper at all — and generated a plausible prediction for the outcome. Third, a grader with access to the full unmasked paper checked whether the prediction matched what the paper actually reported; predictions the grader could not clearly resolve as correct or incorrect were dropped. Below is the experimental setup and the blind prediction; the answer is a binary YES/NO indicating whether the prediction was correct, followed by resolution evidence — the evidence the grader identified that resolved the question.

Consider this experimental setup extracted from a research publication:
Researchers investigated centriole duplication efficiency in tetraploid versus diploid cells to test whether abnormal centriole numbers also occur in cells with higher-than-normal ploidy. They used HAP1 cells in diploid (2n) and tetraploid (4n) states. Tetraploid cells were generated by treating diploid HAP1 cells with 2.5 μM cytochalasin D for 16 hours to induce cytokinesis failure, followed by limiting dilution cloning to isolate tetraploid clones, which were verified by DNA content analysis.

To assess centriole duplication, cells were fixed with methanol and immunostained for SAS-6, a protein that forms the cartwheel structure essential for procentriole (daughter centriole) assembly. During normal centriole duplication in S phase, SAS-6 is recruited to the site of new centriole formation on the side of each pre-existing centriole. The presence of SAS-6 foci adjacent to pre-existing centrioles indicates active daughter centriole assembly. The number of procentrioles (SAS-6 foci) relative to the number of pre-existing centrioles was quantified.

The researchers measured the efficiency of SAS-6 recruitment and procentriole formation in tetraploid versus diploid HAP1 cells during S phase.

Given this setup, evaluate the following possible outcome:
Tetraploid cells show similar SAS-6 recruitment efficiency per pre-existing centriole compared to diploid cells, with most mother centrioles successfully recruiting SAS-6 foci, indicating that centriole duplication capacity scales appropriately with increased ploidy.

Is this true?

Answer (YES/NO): NO